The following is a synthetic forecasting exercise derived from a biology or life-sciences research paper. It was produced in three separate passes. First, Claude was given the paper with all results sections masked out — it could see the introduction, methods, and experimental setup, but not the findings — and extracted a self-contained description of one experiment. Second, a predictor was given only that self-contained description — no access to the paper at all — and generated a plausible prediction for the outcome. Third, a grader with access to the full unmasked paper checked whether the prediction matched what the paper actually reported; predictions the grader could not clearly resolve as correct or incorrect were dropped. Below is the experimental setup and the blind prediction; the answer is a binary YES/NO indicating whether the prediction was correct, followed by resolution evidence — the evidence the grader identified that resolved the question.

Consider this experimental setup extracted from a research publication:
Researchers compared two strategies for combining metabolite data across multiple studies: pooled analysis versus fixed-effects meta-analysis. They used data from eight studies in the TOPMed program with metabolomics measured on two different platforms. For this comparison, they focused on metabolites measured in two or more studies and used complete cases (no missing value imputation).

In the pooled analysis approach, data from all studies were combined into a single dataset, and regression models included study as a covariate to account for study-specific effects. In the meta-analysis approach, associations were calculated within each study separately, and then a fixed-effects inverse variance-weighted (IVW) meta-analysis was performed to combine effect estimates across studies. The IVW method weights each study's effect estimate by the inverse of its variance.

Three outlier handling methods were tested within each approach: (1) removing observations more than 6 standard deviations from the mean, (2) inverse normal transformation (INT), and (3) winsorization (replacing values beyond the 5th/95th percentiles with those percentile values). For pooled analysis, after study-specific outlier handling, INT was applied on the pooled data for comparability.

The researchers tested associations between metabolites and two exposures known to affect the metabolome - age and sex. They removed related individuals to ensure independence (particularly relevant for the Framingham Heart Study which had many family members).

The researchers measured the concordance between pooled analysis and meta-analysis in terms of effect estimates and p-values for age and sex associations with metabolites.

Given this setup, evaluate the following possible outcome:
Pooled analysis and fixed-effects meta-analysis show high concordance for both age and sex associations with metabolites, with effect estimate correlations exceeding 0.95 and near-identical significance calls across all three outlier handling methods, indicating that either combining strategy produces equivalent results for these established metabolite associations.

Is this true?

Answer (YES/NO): NO